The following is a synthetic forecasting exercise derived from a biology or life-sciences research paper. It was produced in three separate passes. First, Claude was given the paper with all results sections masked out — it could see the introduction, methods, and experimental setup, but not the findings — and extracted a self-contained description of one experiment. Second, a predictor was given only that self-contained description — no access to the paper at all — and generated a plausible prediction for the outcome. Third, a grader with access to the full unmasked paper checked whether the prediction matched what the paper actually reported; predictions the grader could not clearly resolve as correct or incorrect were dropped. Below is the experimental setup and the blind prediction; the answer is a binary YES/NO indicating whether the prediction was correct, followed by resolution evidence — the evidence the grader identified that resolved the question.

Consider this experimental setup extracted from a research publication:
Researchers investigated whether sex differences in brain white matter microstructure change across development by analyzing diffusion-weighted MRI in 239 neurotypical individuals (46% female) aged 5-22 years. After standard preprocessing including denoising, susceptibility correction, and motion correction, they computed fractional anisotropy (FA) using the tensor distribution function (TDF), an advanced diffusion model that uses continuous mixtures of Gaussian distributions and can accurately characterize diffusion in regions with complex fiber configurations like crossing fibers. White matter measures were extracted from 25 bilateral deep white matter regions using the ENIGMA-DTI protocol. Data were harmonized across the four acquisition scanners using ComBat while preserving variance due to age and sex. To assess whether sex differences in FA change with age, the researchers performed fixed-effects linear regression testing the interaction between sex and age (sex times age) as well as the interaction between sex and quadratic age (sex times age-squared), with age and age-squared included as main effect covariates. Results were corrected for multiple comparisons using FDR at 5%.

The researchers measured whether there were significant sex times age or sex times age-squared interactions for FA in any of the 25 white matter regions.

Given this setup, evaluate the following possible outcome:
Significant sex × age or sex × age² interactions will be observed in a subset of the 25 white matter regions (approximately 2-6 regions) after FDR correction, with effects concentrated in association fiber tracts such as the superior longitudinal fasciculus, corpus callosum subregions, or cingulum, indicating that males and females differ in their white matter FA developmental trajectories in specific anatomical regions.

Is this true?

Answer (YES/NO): NO